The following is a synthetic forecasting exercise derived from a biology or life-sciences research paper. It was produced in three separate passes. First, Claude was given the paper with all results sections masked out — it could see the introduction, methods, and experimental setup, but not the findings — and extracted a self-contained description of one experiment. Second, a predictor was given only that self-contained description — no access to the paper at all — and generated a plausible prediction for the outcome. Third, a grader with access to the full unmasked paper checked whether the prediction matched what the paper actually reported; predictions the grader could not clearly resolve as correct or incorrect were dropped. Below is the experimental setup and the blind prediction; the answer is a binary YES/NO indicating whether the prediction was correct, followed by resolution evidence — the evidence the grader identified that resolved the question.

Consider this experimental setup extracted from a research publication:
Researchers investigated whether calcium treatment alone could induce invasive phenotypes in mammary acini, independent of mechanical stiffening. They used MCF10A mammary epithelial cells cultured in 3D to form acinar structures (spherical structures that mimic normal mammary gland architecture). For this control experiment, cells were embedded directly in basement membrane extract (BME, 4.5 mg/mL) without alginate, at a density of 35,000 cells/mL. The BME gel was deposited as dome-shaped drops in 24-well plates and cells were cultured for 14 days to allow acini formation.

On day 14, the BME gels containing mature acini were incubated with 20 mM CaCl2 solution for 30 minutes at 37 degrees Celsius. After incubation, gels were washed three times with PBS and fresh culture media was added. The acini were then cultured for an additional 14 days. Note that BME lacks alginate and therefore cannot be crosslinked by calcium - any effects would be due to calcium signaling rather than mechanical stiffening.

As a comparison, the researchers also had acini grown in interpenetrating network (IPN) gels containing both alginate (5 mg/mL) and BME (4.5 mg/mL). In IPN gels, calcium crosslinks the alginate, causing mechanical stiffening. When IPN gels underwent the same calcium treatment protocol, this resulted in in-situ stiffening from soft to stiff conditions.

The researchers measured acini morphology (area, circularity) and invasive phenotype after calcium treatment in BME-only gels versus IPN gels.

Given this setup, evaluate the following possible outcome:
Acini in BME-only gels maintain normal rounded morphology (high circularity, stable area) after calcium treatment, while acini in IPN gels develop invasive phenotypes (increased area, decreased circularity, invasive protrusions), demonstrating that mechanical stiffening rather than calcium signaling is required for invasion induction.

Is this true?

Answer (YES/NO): YES